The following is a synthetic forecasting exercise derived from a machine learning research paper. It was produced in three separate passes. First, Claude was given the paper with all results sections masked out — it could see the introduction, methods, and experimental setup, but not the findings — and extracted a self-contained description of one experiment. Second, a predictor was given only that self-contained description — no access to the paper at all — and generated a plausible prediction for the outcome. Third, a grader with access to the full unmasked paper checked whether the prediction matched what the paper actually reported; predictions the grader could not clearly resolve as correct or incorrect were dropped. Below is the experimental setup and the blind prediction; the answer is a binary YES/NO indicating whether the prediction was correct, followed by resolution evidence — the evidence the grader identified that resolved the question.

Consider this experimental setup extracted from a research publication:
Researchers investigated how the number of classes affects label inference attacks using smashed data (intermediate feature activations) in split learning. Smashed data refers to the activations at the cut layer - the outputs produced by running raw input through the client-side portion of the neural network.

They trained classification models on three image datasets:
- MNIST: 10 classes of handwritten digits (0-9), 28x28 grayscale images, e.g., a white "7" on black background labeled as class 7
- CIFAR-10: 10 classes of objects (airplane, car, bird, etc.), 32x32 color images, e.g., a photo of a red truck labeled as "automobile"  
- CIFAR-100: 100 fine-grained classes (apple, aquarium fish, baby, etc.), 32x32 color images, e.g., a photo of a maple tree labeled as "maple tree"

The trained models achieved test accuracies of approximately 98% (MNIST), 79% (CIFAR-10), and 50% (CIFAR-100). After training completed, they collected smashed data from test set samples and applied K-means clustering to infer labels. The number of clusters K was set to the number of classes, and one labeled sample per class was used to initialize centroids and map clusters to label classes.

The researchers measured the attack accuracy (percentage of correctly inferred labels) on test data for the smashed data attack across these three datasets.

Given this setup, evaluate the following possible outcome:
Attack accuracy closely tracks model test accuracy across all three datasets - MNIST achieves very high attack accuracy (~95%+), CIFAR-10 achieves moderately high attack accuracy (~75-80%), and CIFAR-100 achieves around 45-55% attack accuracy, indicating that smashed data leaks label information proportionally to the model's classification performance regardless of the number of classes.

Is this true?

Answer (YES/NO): NO